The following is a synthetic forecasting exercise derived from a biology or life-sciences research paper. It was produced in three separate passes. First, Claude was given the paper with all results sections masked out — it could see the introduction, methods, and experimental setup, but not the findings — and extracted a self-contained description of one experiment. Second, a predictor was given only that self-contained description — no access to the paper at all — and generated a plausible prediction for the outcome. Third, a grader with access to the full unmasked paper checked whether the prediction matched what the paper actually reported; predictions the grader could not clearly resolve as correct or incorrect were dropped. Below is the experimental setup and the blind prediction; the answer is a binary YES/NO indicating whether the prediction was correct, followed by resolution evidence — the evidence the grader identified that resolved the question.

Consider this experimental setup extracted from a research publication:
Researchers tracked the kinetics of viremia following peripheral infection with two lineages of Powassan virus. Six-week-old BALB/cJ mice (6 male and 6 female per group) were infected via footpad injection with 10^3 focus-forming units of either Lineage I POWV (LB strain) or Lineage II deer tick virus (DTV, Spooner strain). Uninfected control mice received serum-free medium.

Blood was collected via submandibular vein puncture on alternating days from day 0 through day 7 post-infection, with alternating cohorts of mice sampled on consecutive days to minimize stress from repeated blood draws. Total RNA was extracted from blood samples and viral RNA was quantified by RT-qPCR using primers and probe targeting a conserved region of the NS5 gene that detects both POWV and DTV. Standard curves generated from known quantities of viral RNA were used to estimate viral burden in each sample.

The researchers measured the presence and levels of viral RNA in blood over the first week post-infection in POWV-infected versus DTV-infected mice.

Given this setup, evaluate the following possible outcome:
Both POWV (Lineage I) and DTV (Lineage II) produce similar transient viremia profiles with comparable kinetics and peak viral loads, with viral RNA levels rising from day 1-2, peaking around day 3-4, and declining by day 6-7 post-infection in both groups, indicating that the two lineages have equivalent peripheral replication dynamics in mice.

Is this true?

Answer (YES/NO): NO